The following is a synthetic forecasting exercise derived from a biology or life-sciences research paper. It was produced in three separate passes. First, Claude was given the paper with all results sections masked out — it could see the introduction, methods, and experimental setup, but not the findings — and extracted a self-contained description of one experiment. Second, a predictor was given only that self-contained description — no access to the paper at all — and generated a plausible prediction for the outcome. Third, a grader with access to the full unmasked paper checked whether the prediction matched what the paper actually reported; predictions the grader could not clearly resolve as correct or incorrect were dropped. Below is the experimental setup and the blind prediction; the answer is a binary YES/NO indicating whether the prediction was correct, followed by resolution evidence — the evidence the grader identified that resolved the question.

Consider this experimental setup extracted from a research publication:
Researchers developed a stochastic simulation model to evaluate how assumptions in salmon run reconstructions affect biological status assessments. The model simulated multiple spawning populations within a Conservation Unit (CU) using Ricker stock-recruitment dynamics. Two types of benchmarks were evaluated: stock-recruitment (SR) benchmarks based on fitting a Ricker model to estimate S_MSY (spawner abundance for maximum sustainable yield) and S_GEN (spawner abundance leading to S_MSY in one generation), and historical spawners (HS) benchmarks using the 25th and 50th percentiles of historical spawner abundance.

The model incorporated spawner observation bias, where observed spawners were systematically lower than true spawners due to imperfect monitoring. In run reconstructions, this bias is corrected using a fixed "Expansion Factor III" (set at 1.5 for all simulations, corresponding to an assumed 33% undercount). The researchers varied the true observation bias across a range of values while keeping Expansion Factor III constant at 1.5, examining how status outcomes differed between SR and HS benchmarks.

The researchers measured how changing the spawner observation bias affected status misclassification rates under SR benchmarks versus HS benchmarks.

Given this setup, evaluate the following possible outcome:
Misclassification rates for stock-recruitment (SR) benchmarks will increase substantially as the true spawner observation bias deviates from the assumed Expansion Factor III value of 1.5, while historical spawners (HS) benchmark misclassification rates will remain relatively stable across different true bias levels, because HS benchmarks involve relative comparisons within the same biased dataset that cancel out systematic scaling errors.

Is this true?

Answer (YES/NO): NO